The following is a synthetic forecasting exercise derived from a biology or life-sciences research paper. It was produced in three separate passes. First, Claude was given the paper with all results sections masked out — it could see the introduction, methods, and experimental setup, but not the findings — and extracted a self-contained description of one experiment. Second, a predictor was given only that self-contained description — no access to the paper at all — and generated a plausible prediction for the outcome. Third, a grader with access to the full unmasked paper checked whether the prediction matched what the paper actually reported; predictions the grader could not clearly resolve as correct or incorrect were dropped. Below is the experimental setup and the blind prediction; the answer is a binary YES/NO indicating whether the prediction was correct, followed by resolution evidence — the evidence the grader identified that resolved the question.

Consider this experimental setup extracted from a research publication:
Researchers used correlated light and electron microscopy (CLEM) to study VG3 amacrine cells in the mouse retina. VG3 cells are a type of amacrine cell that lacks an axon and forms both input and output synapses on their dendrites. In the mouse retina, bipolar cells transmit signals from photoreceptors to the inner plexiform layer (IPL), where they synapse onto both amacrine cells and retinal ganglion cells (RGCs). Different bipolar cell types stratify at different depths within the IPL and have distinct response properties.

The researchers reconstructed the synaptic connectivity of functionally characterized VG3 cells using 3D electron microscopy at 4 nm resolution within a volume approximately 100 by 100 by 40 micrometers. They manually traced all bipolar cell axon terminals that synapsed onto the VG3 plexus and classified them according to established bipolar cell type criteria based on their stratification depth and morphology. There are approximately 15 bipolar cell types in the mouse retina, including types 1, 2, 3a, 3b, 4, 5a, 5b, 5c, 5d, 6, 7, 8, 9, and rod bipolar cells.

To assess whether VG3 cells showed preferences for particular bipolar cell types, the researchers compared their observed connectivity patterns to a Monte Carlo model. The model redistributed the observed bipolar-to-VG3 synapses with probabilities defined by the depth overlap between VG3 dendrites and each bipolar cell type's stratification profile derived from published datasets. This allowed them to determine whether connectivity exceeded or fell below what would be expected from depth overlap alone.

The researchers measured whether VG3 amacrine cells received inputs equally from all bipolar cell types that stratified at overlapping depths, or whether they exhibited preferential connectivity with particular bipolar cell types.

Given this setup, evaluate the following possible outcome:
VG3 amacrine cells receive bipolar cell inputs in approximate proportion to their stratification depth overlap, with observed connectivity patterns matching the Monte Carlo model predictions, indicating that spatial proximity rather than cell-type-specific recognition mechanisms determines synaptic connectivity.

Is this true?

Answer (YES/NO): NO